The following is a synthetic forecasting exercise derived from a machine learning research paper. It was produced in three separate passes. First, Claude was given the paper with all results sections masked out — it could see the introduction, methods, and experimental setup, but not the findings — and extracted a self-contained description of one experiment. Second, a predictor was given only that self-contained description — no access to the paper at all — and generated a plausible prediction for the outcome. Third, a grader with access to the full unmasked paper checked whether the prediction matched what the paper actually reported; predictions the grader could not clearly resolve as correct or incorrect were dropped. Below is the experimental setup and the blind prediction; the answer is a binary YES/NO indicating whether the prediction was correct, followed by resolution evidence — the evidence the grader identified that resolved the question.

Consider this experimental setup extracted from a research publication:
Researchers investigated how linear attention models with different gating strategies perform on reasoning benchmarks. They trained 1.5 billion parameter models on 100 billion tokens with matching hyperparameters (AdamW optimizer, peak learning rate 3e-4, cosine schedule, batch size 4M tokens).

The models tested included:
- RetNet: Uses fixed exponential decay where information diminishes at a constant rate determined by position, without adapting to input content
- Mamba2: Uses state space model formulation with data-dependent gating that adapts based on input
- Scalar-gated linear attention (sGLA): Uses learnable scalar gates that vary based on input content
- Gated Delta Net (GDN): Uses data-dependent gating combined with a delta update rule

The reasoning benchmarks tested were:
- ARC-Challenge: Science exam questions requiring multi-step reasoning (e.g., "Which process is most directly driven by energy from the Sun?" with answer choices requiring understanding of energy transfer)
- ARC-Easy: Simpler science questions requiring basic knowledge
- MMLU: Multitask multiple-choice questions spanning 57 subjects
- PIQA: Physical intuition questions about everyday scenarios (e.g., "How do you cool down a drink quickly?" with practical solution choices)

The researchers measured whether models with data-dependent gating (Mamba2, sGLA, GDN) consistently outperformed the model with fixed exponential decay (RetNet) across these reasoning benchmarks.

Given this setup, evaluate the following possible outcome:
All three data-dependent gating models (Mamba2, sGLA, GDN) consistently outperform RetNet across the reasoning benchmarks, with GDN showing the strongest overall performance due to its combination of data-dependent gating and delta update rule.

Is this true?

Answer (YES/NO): NO